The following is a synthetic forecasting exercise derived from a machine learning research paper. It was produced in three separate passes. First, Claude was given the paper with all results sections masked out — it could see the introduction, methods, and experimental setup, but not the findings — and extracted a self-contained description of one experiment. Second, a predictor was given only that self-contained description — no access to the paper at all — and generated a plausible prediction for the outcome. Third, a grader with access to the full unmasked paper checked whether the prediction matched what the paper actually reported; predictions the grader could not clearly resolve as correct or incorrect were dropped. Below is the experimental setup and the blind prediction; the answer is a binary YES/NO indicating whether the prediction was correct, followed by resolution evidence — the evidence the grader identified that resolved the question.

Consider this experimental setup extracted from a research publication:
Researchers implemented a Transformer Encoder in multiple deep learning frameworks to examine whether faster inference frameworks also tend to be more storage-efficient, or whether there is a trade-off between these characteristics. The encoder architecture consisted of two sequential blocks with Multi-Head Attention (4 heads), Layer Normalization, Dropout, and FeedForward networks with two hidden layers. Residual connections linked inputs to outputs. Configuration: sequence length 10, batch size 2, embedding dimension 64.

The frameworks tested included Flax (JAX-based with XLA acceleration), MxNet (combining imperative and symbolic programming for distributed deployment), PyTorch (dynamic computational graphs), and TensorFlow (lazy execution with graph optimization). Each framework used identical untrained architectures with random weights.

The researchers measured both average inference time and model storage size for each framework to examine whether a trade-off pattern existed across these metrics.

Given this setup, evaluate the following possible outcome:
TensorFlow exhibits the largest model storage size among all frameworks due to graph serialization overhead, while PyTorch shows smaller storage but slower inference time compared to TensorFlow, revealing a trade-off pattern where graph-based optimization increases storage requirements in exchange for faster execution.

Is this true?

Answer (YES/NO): NO